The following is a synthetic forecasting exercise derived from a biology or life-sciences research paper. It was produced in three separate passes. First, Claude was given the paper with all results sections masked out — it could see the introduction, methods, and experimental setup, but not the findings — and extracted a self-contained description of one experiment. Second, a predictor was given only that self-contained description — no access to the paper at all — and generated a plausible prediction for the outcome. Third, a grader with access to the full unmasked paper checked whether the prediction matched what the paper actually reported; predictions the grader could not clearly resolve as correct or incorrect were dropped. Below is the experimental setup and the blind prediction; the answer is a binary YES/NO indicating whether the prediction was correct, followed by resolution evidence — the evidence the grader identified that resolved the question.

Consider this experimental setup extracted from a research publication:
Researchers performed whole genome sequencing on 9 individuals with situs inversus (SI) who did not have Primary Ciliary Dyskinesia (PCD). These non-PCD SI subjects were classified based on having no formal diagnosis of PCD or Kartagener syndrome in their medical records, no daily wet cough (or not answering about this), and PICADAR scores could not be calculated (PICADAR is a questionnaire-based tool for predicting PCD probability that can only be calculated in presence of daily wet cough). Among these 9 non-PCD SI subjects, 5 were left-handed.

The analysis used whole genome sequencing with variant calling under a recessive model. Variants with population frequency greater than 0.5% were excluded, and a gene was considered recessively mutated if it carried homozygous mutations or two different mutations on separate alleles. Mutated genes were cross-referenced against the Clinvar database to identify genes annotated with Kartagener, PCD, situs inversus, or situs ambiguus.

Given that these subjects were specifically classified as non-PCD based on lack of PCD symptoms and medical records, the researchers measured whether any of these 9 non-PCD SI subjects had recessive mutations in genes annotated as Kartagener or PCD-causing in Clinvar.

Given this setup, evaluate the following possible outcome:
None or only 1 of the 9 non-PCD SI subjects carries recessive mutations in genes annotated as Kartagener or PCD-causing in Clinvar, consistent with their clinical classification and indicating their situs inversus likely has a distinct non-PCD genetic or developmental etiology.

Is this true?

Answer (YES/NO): NO